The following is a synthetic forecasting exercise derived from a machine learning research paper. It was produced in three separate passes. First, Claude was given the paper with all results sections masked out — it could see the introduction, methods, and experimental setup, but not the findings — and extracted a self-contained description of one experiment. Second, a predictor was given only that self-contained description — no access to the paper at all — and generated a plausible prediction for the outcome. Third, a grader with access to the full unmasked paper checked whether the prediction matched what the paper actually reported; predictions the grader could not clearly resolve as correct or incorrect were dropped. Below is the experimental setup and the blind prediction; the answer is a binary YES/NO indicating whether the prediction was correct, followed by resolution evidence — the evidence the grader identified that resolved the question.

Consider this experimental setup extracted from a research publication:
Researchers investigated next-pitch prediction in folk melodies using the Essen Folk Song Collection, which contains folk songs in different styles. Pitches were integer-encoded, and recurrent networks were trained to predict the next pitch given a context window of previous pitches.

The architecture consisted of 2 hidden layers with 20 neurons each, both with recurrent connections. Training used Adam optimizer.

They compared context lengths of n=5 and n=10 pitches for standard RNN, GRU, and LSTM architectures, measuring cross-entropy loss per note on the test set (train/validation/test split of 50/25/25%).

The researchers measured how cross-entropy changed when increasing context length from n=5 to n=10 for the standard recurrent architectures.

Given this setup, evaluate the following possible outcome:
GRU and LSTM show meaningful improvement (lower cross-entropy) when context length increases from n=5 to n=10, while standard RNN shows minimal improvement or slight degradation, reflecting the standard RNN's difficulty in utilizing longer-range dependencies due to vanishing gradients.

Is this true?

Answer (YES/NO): NO